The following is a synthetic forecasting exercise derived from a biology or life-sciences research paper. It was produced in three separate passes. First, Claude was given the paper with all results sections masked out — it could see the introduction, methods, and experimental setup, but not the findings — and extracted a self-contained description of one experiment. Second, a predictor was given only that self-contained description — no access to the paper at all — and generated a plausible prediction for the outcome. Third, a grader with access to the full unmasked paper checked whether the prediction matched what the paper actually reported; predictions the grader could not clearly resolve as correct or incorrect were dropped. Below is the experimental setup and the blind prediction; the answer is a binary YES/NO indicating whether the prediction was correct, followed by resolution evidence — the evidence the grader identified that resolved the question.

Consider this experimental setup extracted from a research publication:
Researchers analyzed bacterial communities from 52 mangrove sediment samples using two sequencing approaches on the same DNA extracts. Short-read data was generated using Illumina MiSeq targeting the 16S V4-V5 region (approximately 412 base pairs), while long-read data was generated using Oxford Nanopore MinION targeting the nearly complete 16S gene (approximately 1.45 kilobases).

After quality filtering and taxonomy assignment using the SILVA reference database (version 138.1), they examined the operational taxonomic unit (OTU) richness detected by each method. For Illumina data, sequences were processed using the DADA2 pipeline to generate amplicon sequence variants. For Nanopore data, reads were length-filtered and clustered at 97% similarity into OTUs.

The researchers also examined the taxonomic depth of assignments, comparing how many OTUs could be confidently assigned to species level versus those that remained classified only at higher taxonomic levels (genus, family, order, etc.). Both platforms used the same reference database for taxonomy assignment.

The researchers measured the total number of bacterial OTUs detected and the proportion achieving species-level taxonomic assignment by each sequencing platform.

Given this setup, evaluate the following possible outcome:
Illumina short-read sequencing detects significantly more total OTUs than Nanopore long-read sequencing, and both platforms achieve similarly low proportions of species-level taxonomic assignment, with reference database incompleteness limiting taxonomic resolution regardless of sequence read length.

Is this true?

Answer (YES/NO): NO